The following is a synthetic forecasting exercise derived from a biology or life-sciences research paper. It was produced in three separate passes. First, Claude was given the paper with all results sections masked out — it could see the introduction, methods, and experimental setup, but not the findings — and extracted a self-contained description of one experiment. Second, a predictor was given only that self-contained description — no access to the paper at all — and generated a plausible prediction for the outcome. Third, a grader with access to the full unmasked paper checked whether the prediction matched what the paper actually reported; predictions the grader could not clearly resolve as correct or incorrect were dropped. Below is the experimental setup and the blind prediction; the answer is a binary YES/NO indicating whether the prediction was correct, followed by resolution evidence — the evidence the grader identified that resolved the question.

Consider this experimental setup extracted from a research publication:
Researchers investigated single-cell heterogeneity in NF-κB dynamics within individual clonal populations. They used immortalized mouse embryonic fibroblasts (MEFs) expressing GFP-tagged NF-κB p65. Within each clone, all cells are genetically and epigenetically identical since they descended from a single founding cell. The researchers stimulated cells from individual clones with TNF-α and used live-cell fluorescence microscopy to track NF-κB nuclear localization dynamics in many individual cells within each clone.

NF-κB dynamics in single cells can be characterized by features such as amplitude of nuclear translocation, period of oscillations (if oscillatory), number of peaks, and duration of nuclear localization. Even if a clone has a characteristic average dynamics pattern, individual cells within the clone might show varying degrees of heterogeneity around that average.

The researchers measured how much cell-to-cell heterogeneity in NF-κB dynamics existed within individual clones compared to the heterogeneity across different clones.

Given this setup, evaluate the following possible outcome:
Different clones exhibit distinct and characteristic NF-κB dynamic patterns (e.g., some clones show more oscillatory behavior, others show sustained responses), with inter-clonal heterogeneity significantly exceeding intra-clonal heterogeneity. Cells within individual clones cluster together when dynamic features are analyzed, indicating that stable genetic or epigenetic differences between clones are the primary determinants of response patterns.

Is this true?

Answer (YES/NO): YES